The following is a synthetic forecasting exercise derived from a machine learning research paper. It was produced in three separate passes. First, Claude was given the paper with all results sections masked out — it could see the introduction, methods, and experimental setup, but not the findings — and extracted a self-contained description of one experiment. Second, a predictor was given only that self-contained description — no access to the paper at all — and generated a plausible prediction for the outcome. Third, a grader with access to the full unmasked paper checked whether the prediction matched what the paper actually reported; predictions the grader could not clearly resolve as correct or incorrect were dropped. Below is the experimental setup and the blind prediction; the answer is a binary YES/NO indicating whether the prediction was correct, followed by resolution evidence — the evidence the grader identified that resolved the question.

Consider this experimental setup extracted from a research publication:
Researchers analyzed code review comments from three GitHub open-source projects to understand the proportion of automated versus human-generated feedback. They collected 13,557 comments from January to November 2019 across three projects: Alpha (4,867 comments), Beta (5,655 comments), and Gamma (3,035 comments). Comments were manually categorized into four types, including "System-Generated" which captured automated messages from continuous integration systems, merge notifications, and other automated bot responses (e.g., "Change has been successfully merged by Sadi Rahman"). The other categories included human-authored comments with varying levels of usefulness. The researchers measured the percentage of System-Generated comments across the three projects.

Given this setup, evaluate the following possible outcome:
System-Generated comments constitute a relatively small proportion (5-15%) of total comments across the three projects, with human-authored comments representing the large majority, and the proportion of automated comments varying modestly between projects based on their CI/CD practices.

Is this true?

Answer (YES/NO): NO